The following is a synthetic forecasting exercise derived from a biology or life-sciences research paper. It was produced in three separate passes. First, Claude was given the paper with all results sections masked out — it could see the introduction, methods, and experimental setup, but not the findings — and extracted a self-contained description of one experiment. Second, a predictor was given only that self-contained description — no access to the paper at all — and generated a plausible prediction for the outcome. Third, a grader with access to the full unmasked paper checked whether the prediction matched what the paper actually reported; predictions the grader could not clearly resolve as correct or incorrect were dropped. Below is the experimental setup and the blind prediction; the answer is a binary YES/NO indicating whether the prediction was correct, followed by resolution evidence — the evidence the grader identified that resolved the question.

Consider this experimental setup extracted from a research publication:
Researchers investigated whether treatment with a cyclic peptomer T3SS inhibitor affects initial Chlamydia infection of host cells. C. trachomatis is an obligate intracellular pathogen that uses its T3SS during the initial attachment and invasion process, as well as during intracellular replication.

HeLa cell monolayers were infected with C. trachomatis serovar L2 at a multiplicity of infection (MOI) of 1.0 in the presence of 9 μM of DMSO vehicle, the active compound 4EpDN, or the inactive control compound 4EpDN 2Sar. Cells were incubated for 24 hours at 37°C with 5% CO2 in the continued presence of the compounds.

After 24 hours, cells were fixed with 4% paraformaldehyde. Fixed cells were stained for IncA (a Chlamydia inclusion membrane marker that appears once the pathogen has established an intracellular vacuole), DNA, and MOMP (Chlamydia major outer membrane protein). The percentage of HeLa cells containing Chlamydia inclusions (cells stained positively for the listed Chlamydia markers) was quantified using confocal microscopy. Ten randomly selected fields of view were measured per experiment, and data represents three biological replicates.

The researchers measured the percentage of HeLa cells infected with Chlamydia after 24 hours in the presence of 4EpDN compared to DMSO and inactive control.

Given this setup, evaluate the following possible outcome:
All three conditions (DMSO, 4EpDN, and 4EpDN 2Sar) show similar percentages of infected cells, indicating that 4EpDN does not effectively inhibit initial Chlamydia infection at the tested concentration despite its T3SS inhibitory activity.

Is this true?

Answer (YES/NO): NO